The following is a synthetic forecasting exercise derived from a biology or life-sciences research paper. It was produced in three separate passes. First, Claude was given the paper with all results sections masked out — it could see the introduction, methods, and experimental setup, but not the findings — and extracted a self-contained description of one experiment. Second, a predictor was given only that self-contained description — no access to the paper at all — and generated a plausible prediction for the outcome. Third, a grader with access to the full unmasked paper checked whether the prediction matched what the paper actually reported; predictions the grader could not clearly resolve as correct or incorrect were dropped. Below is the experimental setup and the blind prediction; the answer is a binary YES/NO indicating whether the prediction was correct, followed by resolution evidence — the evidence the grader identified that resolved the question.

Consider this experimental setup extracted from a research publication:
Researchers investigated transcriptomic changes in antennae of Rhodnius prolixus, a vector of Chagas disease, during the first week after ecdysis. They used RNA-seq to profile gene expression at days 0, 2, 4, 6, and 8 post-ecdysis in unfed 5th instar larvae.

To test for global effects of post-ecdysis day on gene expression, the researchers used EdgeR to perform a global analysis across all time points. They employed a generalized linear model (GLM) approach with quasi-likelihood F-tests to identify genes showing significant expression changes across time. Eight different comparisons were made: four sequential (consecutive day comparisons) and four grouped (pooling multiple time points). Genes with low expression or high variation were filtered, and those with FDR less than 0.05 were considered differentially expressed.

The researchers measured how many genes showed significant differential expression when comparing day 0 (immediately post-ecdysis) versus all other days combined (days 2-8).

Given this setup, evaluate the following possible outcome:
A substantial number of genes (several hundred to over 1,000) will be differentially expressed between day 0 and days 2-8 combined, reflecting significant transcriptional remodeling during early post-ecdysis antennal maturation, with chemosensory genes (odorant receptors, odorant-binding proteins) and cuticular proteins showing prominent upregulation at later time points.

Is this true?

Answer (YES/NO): NO